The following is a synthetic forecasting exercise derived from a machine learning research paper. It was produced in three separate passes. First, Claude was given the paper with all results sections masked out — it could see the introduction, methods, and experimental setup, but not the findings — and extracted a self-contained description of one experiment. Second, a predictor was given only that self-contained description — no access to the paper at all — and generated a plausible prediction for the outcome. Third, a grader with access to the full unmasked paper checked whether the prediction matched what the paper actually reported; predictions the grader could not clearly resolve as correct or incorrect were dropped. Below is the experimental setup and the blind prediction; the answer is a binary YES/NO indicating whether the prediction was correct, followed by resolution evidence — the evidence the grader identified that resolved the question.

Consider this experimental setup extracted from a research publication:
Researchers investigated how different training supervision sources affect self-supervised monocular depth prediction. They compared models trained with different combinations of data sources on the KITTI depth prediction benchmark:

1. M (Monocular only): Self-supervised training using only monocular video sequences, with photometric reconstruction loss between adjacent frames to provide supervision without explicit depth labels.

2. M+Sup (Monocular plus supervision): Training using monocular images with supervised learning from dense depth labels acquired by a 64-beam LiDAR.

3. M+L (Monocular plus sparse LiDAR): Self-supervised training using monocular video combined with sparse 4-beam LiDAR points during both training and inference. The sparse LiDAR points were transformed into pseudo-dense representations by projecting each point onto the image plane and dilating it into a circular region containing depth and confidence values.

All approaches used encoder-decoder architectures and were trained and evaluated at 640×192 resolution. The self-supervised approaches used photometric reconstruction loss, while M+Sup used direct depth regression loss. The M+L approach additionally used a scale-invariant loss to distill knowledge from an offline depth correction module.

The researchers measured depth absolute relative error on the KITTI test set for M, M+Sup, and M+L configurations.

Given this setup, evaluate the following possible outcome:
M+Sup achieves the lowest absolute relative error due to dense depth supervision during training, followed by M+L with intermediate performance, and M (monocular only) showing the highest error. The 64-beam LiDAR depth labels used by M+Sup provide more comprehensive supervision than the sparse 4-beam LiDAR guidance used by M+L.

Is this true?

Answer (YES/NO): NO